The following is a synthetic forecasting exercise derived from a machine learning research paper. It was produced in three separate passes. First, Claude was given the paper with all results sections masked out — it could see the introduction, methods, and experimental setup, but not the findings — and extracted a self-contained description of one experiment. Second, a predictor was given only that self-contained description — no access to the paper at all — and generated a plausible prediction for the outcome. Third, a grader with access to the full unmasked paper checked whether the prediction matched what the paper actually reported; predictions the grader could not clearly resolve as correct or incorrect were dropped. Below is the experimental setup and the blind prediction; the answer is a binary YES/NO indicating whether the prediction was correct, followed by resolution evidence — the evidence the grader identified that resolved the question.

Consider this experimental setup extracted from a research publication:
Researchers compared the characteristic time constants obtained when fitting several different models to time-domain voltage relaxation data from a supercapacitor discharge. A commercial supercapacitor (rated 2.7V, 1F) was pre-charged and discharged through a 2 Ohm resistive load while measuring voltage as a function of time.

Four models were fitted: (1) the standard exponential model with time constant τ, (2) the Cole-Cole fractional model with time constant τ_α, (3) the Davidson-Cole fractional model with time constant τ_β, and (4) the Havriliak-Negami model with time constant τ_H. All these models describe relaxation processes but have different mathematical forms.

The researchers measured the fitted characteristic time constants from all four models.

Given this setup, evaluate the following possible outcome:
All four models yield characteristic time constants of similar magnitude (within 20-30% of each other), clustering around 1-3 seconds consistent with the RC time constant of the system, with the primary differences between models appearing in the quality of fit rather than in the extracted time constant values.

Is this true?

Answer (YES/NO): NO